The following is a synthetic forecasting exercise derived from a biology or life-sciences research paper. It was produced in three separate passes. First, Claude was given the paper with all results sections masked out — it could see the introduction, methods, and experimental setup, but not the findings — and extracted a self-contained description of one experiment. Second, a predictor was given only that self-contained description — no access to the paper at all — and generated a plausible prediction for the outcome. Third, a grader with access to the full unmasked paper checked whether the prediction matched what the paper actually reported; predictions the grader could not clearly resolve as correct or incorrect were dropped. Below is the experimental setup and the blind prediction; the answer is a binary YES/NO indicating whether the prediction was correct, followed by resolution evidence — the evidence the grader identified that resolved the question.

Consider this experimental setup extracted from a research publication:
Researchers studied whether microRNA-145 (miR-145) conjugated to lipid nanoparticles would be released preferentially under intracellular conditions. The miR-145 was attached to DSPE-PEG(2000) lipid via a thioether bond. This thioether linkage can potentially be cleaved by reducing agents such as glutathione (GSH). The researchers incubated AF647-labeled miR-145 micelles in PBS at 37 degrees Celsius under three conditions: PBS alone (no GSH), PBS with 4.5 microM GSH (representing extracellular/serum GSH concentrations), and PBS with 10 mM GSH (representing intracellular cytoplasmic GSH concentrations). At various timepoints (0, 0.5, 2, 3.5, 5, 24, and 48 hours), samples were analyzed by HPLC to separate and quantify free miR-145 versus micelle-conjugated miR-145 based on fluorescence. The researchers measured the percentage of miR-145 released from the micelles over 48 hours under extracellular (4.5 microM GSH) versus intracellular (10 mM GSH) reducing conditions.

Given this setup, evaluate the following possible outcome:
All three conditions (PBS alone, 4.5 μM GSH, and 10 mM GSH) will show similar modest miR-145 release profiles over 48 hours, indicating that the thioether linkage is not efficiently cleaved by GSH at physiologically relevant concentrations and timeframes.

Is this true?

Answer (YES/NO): NO